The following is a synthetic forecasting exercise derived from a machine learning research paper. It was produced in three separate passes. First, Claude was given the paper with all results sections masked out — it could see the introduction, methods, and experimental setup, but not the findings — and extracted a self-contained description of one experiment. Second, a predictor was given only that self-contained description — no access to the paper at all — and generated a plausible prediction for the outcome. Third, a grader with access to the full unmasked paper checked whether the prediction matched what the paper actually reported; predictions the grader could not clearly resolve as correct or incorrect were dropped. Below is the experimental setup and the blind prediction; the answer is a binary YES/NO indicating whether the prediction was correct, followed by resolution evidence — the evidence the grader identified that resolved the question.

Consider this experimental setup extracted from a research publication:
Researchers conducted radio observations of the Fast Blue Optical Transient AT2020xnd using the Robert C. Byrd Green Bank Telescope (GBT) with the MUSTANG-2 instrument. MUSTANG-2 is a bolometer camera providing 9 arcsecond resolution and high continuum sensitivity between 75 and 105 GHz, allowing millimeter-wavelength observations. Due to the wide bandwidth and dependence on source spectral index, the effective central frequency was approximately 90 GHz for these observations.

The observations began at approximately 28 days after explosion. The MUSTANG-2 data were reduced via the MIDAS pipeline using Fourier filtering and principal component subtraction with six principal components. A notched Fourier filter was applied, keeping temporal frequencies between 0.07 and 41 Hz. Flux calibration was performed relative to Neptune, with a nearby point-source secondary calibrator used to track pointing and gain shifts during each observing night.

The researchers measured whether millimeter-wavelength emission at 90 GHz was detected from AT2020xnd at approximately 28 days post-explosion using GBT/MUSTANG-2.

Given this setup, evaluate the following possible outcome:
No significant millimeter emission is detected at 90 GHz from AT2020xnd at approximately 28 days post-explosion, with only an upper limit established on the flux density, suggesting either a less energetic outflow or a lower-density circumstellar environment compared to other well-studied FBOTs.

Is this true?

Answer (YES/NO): NO